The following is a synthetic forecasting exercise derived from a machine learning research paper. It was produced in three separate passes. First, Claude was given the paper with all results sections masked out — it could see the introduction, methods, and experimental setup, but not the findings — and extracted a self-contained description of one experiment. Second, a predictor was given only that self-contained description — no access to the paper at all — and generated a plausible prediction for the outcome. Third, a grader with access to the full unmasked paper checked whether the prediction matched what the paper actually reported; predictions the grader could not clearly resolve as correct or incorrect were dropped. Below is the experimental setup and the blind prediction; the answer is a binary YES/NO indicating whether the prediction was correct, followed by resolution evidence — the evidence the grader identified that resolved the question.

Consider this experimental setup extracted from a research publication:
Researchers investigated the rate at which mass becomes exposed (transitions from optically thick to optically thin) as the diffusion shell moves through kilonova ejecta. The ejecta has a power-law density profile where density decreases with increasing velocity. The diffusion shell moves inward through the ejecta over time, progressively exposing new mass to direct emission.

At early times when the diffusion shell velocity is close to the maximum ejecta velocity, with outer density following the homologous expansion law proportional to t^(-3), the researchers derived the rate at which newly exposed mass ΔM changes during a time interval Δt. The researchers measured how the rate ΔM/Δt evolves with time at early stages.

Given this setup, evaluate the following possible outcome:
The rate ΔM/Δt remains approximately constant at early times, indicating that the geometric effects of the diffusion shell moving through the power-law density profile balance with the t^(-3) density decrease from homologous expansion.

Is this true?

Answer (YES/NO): YES